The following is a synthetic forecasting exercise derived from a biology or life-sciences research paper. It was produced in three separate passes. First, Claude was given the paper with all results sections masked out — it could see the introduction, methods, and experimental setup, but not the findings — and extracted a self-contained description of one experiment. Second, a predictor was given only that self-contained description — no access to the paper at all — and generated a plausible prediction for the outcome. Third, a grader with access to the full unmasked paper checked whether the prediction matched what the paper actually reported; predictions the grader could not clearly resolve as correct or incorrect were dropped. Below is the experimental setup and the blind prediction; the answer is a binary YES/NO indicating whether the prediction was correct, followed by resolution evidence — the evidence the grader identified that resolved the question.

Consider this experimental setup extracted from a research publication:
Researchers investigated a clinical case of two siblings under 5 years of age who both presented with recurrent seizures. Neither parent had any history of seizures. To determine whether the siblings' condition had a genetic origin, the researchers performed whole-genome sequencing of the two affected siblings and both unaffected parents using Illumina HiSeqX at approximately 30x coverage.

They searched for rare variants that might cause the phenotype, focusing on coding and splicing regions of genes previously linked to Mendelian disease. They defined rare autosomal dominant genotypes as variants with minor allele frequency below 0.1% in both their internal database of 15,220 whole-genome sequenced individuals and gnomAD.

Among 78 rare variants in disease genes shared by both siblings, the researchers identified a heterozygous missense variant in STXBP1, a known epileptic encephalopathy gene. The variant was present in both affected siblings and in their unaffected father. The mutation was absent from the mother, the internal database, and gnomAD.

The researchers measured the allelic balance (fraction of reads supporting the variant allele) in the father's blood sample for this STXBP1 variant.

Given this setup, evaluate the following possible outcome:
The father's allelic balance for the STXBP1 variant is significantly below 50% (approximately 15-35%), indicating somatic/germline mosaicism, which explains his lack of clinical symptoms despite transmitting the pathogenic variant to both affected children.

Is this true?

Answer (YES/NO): NO